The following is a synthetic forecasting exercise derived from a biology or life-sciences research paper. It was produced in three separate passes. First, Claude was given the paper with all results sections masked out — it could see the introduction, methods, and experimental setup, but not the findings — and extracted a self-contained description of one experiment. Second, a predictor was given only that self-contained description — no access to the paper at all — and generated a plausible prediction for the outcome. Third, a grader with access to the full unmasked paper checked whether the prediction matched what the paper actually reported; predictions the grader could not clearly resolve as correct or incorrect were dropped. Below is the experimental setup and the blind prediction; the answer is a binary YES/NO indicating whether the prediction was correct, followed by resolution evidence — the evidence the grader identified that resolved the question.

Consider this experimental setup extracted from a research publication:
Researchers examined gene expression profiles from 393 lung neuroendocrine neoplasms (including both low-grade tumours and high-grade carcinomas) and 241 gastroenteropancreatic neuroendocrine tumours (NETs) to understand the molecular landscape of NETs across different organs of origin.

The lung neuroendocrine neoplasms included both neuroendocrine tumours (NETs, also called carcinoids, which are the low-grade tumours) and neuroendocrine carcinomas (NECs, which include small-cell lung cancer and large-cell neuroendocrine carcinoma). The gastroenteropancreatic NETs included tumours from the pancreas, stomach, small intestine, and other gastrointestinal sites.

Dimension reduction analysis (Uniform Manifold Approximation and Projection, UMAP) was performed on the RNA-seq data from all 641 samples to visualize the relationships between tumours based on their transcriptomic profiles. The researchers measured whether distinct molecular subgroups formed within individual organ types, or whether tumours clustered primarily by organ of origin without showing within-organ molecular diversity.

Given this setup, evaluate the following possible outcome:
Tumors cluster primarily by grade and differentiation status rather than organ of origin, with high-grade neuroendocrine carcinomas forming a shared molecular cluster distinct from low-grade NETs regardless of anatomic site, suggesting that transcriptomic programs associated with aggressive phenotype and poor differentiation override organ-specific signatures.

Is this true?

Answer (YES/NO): NO